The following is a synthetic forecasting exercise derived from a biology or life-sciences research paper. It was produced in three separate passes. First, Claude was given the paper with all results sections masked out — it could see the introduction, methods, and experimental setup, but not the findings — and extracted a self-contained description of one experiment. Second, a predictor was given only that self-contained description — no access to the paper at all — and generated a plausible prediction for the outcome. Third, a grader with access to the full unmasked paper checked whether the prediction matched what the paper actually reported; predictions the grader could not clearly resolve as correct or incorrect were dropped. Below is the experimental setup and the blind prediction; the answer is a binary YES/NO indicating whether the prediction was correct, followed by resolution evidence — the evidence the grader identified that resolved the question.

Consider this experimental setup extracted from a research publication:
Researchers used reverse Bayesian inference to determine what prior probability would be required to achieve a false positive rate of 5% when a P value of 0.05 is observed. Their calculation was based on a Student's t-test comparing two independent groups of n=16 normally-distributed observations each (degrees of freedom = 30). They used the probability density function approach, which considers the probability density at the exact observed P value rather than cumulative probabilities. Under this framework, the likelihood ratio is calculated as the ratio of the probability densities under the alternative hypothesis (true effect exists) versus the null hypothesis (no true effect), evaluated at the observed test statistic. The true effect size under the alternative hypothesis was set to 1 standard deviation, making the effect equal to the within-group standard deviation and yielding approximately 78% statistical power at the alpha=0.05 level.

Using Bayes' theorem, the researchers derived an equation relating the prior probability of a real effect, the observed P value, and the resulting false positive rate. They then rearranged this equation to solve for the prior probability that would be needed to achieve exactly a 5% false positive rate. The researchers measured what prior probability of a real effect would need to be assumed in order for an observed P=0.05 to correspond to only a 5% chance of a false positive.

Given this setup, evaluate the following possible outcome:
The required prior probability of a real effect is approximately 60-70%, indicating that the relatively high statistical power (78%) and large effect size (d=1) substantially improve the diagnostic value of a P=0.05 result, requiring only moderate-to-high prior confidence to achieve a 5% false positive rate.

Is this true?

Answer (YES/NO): NO